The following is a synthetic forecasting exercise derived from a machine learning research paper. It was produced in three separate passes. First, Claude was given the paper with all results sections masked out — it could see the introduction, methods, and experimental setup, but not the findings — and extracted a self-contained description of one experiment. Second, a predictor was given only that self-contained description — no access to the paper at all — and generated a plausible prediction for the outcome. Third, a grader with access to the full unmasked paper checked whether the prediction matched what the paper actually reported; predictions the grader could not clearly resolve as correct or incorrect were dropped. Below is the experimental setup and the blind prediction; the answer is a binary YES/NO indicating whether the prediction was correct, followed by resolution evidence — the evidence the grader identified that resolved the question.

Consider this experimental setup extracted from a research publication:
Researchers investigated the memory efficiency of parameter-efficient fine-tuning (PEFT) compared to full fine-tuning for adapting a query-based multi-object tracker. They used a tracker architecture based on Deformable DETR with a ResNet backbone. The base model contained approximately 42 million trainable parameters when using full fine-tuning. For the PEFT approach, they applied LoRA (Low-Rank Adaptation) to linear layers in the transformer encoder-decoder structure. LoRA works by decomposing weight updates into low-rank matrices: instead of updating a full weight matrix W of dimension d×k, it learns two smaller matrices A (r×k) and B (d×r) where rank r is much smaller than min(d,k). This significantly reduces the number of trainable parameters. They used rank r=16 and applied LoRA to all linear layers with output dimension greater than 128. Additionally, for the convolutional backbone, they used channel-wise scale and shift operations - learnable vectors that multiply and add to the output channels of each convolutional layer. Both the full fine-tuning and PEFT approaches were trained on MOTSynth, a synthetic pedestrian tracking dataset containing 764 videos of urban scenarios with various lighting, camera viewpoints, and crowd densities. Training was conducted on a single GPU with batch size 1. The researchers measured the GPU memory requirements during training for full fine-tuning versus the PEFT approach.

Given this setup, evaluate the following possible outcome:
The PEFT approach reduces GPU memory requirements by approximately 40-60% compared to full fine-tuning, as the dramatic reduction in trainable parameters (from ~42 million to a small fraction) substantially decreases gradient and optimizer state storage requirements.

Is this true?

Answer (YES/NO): NO